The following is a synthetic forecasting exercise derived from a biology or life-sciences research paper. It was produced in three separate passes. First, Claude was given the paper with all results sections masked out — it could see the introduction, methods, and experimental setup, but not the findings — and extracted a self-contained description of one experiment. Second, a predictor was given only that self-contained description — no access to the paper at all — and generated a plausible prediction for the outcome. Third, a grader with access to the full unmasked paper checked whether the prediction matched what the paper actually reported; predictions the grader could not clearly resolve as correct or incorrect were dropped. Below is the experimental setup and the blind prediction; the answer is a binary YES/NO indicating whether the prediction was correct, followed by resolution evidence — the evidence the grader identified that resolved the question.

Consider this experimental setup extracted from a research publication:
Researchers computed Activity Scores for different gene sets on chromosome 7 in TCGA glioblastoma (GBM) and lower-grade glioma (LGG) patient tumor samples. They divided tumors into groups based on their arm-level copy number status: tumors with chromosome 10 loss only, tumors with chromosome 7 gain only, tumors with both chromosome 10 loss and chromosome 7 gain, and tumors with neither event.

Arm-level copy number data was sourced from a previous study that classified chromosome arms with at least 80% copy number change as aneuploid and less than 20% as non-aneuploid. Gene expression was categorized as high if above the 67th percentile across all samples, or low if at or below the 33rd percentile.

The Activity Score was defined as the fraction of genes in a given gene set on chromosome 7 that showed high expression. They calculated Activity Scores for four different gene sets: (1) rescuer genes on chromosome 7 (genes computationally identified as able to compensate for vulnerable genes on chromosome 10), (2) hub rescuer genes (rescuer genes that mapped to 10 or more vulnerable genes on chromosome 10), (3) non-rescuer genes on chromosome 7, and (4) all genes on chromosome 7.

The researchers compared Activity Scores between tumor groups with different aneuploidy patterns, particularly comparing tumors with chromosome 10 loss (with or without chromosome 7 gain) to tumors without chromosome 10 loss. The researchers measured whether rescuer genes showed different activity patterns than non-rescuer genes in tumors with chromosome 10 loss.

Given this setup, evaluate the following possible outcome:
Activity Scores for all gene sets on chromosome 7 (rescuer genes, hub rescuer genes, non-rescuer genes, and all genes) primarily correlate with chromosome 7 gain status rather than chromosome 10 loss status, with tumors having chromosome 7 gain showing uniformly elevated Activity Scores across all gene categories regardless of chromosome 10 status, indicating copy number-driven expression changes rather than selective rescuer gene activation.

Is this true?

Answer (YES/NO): NO